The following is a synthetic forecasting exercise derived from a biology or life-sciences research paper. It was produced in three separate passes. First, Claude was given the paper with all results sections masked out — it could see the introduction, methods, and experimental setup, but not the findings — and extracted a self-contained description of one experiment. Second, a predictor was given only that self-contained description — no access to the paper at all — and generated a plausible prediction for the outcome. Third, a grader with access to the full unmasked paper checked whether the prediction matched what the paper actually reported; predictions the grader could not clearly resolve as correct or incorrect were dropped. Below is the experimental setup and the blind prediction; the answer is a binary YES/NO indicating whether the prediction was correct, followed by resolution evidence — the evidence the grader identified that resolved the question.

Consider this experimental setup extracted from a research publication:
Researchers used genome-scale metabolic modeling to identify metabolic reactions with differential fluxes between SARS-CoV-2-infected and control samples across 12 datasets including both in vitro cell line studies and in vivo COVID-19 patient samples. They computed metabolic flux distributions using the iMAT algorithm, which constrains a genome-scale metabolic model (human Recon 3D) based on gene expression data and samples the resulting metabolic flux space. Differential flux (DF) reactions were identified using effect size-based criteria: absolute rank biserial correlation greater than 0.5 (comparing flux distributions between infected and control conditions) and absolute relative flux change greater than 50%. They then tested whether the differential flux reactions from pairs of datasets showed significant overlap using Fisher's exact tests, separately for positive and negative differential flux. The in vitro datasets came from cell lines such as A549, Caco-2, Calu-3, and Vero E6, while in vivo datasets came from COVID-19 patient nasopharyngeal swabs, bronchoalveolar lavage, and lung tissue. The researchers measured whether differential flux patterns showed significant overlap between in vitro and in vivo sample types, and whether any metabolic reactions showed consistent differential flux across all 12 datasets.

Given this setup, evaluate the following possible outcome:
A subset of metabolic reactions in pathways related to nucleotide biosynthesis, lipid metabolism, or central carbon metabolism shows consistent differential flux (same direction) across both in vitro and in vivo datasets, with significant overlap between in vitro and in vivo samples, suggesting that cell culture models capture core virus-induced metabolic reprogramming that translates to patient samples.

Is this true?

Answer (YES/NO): YES